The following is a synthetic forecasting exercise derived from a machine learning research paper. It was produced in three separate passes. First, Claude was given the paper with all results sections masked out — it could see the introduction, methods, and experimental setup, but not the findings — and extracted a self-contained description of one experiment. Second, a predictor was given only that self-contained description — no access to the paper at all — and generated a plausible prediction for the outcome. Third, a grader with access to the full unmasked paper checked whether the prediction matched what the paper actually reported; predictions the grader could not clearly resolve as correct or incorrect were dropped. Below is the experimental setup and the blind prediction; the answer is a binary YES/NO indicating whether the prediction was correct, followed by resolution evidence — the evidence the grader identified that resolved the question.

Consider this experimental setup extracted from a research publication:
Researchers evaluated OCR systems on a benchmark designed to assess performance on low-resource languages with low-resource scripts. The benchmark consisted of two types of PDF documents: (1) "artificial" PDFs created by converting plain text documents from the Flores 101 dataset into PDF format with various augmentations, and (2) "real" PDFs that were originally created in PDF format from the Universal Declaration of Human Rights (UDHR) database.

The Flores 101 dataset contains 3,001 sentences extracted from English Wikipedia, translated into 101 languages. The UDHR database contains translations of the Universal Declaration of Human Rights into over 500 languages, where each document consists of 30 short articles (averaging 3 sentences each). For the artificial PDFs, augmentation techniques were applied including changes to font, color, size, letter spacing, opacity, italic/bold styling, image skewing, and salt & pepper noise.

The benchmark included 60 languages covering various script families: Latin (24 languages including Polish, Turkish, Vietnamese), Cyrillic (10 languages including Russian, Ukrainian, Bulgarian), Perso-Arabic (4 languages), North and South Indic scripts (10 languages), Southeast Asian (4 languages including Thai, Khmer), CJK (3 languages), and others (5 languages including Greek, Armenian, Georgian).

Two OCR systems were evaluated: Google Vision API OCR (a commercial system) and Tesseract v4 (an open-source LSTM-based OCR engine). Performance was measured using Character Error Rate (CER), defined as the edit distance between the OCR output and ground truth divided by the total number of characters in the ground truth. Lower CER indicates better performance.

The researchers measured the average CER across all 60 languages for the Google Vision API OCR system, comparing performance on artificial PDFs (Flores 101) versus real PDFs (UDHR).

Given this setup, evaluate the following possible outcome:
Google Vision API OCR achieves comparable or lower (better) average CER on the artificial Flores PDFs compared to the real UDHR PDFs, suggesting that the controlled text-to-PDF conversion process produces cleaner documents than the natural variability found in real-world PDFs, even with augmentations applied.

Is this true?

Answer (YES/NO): YES